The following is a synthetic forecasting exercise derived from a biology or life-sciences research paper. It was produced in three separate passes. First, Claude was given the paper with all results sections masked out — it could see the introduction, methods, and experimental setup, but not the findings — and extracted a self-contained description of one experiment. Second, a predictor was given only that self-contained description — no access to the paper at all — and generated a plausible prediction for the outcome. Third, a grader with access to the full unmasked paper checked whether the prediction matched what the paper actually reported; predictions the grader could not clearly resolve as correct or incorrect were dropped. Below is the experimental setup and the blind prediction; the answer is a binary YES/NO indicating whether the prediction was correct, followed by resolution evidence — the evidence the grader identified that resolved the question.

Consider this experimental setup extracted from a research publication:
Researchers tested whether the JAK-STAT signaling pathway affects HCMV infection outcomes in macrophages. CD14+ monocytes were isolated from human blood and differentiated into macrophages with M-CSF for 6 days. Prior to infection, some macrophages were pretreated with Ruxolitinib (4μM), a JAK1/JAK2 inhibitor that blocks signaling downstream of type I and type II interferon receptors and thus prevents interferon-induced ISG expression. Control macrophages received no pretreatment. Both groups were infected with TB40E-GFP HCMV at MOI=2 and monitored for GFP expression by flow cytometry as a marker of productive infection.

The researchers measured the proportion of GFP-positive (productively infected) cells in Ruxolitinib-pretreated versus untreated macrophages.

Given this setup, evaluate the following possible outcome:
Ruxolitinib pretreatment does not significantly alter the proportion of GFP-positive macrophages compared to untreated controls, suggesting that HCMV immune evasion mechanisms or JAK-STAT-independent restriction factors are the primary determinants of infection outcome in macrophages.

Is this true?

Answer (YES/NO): YES